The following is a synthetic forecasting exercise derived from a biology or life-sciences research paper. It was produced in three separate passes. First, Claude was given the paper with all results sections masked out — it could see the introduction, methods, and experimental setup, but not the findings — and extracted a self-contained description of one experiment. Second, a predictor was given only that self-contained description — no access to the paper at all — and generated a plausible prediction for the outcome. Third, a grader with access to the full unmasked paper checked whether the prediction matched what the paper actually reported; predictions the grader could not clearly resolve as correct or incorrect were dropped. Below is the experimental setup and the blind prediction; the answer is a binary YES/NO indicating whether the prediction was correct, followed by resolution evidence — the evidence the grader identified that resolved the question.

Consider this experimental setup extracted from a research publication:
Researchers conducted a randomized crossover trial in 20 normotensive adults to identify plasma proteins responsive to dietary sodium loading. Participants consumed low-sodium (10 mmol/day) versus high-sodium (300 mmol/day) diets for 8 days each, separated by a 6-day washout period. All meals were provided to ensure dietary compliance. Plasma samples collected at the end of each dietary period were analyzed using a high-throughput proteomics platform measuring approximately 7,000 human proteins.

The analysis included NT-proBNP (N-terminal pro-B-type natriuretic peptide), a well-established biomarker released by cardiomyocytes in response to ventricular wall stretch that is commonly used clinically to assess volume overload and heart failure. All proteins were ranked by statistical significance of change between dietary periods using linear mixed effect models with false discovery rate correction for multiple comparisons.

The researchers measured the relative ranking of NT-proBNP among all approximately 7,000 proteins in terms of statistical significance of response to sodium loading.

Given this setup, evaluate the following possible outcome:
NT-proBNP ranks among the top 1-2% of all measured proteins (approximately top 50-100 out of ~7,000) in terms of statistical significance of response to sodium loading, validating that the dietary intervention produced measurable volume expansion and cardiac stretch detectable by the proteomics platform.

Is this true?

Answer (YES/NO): YES